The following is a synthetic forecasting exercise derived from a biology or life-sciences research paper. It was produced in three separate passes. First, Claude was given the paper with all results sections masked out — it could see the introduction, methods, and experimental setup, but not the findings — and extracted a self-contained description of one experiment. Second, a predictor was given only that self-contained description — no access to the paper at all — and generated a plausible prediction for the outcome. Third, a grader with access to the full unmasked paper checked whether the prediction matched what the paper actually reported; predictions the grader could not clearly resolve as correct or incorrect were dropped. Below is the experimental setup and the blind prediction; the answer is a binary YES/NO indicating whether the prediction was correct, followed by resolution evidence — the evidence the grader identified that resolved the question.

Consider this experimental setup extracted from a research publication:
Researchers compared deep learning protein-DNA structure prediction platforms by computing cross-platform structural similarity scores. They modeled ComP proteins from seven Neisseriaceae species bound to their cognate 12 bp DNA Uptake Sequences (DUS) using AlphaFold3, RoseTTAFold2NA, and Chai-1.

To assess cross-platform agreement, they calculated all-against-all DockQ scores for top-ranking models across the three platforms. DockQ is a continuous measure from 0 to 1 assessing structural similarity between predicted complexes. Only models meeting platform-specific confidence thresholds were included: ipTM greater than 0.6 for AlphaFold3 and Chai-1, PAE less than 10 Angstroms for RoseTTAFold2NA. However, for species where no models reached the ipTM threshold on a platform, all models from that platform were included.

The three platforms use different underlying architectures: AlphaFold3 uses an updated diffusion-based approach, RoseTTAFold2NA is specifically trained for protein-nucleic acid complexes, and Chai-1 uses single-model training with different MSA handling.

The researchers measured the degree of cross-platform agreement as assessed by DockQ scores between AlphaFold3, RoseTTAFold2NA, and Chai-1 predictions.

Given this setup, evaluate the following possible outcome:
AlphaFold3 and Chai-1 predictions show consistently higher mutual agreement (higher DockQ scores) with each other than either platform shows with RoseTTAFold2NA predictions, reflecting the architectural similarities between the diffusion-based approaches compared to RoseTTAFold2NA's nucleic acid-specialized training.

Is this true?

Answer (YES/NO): NO